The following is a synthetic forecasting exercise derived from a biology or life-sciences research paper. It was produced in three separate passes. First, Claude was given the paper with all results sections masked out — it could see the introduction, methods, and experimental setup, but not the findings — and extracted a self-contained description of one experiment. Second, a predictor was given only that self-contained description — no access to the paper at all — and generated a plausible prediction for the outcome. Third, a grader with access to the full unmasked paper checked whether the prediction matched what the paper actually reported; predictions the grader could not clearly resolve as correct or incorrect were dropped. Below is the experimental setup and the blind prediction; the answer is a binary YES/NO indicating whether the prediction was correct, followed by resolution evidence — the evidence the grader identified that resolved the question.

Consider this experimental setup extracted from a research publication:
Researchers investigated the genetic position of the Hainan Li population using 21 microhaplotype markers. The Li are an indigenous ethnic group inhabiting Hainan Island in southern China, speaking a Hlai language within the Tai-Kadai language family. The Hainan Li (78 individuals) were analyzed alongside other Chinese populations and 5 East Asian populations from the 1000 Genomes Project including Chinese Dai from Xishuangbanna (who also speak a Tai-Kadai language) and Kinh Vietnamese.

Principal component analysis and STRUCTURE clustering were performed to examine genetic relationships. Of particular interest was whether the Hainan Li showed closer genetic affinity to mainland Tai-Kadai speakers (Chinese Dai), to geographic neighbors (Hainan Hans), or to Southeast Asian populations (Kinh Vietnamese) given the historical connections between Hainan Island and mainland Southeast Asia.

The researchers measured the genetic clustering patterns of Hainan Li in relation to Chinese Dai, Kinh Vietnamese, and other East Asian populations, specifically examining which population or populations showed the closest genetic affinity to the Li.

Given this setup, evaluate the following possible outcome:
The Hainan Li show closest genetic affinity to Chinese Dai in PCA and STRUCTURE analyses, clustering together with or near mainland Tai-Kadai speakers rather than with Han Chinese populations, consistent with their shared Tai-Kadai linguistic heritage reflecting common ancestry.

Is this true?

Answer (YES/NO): NO